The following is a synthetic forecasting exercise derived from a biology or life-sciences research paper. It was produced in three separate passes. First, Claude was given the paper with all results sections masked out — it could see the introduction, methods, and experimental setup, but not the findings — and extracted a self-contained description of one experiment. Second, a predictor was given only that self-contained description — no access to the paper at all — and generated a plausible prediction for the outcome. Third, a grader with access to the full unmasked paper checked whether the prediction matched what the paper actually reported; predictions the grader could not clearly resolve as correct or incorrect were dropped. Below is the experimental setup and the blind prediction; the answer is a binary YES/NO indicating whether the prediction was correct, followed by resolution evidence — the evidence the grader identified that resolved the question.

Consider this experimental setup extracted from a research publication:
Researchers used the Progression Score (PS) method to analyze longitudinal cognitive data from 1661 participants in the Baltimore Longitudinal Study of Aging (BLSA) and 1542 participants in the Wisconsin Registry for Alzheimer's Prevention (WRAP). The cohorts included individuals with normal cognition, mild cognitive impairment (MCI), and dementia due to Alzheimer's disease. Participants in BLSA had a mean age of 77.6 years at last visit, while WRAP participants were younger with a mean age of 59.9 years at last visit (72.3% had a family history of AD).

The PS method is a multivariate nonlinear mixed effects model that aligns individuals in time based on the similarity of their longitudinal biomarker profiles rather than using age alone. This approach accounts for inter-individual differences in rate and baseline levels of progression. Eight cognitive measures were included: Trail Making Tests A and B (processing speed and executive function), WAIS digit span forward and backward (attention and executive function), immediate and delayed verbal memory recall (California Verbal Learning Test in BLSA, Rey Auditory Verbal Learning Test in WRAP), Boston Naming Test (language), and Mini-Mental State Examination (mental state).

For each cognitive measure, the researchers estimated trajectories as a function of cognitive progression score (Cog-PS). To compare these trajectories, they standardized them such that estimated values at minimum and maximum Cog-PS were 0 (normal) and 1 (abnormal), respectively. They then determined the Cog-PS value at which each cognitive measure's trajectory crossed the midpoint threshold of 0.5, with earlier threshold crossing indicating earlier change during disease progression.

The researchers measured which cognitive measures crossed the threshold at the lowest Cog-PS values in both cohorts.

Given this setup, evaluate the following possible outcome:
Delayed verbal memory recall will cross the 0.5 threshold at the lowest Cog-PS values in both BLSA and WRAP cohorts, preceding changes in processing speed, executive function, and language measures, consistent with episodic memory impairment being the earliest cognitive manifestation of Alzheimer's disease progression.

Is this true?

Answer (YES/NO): NO